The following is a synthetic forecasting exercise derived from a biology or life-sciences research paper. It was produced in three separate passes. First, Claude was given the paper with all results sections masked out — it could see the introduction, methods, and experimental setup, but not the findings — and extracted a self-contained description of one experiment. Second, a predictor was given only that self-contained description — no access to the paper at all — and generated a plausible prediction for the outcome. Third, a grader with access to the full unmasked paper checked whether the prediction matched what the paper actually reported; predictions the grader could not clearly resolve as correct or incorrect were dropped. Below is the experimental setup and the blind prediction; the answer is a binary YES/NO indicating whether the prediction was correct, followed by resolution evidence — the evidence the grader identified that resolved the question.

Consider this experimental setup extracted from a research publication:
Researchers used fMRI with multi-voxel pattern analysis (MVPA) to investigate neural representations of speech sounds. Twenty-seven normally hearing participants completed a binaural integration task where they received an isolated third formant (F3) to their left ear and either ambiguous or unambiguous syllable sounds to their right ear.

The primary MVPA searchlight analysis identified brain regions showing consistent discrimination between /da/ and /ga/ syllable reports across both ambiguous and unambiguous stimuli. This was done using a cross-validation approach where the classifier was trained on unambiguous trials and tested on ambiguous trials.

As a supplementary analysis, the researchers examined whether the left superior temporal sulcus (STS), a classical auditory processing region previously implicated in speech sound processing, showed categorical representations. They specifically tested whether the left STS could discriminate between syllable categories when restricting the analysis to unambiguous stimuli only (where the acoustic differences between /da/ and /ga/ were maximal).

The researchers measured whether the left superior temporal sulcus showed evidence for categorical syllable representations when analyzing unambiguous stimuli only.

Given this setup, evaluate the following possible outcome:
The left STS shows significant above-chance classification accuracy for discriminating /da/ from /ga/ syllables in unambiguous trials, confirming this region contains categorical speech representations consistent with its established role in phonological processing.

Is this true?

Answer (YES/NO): YES